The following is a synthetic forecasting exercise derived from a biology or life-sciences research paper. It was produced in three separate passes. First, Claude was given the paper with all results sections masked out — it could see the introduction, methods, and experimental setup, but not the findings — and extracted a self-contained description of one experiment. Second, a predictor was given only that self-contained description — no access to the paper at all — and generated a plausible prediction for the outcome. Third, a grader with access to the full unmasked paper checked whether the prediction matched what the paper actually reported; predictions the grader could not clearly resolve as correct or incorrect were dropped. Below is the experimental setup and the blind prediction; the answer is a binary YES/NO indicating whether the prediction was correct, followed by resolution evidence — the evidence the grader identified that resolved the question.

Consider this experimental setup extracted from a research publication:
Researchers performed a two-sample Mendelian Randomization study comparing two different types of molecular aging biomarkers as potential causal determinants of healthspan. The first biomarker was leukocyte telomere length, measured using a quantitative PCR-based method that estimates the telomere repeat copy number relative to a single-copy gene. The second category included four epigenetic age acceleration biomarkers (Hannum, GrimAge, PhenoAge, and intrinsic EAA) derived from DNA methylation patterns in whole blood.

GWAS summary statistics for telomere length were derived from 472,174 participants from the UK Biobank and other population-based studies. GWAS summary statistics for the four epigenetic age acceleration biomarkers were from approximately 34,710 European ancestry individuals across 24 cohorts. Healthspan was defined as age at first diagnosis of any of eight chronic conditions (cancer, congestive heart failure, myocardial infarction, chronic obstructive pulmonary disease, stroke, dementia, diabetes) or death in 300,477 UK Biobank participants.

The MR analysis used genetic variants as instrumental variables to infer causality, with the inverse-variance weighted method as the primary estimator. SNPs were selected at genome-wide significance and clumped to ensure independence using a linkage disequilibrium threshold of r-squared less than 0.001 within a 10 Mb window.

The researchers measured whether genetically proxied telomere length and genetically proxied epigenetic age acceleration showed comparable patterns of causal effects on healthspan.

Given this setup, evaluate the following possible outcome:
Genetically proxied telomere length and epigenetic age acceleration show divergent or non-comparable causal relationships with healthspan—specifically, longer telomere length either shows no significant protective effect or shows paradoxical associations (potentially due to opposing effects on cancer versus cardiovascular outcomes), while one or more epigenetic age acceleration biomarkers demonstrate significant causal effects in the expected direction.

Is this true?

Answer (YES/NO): NO